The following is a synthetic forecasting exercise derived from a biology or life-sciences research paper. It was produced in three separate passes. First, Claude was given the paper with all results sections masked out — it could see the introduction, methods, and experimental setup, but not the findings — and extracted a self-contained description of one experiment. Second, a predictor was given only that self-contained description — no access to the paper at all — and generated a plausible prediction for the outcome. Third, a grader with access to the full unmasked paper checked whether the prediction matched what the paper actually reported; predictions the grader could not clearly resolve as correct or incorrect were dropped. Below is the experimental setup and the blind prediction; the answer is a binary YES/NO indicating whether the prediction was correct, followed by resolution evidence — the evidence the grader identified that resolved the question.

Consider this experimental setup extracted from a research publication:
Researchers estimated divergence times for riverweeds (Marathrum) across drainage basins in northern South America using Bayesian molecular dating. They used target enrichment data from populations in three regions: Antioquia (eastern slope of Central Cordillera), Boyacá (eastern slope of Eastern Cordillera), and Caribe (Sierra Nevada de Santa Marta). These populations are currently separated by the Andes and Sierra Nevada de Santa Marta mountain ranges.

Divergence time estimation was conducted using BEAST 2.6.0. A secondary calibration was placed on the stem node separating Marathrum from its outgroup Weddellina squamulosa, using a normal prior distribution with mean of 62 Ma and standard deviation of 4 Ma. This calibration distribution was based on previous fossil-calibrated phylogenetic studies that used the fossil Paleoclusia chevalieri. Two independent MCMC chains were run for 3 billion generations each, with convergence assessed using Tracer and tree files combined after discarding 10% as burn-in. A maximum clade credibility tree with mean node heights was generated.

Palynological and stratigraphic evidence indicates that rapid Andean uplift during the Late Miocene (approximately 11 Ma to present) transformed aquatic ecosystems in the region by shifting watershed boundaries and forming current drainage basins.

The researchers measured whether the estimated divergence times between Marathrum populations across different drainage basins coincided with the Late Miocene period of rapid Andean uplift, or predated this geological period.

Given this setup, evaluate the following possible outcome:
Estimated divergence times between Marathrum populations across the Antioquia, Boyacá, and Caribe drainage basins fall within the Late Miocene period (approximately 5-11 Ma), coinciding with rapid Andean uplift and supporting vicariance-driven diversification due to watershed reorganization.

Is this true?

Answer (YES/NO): NO